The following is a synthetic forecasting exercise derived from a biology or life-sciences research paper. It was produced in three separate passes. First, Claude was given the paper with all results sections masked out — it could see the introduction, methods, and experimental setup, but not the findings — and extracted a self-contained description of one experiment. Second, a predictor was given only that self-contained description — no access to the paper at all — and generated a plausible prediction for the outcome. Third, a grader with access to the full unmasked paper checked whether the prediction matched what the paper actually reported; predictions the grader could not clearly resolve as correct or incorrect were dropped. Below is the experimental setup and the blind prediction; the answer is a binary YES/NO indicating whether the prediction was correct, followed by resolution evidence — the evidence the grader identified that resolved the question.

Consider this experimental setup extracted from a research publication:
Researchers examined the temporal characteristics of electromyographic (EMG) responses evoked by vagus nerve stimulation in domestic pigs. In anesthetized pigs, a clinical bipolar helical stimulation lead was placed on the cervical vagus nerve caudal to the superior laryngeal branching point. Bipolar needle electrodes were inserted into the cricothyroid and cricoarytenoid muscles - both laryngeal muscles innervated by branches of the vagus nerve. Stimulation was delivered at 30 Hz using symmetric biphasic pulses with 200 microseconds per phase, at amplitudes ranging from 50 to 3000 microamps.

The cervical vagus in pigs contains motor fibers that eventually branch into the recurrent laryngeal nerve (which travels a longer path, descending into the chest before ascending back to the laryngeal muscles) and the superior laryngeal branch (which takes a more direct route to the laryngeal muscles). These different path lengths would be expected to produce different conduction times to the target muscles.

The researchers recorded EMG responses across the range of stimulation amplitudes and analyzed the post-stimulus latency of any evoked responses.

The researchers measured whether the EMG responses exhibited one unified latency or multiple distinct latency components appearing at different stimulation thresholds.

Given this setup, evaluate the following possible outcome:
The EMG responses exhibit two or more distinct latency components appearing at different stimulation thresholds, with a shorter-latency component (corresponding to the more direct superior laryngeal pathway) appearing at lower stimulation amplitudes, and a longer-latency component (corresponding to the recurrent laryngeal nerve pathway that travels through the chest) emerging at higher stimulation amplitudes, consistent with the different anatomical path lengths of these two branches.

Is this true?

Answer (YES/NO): NO